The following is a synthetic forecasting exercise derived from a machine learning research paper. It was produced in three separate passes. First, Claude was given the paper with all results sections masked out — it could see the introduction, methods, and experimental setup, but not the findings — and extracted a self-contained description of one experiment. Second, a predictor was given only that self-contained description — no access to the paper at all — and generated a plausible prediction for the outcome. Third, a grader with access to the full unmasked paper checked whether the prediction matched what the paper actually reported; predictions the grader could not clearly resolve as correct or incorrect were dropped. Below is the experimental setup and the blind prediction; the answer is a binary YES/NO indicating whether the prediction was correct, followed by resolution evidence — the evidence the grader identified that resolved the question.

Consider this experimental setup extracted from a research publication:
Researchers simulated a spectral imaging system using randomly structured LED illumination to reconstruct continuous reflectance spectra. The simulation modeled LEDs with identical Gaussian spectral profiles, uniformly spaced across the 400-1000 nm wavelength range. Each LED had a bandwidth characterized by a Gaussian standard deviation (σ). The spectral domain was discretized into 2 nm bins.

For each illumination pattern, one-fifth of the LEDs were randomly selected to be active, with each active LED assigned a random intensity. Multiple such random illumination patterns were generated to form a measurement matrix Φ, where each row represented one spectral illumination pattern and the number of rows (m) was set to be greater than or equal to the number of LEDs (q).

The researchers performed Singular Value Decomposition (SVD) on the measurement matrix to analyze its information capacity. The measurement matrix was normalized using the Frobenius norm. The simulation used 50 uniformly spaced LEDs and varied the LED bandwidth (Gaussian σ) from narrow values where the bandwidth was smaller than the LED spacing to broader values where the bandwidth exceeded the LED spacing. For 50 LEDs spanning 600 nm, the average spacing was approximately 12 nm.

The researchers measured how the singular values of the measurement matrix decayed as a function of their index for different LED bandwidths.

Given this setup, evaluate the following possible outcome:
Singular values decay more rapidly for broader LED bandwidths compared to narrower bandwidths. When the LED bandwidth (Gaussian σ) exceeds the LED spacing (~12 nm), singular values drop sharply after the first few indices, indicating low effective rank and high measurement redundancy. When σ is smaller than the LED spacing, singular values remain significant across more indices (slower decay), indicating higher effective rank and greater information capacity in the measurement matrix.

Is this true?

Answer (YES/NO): YES